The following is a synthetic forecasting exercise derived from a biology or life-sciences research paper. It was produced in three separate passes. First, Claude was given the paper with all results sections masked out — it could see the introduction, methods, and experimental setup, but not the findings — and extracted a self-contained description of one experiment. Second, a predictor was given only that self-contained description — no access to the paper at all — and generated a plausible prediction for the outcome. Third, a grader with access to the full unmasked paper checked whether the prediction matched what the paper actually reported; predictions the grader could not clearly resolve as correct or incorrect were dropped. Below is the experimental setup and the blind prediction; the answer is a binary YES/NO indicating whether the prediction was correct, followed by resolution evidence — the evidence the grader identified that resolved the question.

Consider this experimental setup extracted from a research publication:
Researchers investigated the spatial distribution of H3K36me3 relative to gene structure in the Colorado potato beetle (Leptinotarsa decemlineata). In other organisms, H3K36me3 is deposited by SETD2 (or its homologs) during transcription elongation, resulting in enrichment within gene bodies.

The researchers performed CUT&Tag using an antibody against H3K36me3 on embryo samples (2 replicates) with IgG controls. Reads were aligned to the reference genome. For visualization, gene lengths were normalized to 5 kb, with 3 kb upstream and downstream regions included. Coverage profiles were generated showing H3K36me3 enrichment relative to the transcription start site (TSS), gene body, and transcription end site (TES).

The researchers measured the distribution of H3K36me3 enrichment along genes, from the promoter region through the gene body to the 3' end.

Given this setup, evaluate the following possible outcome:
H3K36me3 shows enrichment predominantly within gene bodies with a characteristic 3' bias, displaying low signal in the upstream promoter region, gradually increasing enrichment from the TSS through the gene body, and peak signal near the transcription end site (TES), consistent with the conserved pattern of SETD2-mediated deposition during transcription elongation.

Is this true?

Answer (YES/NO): YES